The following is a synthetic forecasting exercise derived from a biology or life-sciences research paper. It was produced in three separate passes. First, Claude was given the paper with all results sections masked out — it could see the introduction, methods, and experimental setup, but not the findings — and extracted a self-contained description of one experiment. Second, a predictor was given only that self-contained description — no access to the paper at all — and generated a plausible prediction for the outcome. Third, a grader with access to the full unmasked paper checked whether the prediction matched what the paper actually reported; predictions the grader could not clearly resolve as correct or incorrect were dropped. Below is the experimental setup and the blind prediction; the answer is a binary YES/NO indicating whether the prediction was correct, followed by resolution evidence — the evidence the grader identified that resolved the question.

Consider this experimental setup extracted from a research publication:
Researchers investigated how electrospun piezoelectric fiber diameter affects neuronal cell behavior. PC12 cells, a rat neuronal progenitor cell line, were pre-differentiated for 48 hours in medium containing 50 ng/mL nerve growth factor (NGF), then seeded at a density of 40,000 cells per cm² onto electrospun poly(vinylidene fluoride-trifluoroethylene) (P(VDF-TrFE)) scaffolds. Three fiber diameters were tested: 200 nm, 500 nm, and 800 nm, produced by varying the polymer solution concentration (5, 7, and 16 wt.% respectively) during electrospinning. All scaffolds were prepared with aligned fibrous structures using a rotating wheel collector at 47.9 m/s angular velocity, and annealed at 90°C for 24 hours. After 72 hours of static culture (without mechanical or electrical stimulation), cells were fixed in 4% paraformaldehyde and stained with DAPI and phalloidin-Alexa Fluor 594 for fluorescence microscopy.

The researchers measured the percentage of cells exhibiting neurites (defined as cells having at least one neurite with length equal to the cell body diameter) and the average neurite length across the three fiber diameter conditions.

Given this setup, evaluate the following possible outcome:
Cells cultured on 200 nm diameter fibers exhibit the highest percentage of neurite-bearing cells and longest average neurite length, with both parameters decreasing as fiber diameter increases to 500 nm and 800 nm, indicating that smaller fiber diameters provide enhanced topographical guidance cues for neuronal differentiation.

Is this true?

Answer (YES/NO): NO